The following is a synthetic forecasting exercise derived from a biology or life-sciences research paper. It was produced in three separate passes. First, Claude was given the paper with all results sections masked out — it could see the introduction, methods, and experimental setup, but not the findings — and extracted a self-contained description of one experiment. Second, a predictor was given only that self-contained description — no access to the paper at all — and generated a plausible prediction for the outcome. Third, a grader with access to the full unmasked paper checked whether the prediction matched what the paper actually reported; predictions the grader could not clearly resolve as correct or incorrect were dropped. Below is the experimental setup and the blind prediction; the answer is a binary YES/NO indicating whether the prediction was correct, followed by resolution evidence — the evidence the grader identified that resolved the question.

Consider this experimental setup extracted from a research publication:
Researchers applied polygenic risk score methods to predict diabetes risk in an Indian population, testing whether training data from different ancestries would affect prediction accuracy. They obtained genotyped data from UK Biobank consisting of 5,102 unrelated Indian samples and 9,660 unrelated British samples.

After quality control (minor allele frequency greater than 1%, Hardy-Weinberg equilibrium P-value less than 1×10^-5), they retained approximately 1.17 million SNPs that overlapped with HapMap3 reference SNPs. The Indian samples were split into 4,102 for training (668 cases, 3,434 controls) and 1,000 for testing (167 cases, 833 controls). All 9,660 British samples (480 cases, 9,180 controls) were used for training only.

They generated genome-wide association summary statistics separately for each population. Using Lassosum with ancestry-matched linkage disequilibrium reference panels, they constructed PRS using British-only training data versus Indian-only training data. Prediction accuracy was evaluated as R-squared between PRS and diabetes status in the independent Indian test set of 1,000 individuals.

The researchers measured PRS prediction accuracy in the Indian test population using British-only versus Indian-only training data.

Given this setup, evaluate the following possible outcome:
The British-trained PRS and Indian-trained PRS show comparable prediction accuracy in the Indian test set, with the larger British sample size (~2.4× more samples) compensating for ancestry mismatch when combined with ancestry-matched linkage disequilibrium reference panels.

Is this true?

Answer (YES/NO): NO